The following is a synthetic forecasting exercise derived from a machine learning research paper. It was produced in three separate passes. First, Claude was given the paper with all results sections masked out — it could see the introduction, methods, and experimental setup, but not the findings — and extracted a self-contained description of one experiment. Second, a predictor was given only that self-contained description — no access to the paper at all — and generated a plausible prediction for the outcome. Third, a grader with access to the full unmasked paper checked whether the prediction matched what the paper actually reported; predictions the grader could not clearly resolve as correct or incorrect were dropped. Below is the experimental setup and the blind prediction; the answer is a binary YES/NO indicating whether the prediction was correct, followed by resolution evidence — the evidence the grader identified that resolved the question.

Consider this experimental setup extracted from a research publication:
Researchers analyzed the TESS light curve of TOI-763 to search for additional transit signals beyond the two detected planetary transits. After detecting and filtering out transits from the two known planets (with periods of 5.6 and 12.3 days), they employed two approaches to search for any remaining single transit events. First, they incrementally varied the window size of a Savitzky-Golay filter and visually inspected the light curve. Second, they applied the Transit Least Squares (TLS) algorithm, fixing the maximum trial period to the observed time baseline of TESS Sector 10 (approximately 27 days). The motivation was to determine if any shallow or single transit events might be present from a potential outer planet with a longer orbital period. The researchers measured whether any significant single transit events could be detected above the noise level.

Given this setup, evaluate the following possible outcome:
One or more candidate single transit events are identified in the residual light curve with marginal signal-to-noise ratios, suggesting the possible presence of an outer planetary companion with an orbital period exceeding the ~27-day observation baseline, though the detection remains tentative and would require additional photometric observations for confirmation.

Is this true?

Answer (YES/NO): NO